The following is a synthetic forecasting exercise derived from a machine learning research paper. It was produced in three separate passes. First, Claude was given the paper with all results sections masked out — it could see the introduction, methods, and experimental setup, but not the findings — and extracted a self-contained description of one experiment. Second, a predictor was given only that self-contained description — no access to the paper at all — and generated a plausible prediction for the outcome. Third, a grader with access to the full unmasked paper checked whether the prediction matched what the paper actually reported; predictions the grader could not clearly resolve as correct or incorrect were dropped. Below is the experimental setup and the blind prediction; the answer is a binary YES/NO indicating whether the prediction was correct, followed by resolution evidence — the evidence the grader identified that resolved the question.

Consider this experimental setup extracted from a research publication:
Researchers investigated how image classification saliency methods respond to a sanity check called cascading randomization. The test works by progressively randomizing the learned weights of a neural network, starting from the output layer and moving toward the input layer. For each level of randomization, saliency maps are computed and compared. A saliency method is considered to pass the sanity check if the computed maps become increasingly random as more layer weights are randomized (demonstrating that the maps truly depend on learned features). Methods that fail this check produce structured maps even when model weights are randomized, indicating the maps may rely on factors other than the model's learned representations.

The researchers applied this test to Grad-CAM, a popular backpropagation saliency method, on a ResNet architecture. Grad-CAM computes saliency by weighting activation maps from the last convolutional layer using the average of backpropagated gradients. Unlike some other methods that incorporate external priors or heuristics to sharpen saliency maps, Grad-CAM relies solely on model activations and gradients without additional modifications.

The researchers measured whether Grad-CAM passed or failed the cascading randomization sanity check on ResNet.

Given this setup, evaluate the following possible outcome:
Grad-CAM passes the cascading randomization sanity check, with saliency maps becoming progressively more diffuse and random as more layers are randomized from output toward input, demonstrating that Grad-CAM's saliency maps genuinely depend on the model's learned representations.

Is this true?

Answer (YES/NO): YES